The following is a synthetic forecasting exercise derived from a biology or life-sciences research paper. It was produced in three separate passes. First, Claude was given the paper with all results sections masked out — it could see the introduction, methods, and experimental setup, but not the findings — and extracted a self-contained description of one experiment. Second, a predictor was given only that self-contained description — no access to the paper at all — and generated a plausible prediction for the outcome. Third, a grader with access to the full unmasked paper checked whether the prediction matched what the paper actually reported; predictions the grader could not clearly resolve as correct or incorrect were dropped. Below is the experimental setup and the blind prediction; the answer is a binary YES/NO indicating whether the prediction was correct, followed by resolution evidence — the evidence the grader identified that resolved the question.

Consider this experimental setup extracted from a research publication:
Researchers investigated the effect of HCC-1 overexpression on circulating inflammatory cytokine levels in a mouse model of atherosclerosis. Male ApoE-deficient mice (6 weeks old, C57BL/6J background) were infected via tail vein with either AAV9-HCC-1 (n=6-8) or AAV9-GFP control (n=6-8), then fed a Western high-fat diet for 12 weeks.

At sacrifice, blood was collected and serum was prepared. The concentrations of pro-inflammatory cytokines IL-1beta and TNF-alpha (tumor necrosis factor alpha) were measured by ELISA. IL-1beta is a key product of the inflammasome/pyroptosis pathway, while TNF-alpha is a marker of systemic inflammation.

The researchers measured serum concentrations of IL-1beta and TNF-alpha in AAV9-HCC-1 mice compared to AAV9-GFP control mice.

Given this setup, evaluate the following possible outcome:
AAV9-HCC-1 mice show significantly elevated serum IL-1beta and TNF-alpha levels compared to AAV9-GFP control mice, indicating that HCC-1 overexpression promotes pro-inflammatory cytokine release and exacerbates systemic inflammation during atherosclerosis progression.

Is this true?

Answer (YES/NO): YES